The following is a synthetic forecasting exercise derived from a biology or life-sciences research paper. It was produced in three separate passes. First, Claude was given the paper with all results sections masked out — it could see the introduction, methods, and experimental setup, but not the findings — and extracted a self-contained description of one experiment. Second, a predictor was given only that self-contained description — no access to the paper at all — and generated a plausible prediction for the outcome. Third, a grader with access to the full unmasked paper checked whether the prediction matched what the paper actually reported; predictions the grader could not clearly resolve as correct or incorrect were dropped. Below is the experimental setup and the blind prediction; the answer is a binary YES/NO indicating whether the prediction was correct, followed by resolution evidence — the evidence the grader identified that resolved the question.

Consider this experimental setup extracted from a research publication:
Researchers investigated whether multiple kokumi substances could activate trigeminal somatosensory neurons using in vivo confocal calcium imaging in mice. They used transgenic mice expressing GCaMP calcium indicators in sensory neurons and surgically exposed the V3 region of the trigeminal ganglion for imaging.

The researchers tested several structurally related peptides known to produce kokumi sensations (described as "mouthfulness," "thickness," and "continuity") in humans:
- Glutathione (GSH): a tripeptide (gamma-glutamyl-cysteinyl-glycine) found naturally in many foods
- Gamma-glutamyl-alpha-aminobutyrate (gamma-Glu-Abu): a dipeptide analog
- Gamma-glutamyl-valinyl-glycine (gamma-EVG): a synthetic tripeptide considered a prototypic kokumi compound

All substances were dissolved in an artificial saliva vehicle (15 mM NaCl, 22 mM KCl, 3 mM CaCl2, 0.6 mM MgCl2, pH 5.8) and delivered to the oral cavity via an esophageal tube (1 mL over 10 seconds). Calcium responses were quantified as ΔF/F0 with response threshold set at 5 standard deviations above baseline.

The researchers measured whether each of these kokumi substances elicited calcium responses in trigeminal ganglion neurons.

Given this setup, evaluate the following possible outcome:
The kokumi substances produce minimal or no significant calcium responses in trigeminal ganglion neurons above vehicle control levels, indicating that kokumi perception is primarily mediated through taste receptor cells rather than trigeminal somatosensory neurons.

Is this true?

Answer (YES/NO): NO